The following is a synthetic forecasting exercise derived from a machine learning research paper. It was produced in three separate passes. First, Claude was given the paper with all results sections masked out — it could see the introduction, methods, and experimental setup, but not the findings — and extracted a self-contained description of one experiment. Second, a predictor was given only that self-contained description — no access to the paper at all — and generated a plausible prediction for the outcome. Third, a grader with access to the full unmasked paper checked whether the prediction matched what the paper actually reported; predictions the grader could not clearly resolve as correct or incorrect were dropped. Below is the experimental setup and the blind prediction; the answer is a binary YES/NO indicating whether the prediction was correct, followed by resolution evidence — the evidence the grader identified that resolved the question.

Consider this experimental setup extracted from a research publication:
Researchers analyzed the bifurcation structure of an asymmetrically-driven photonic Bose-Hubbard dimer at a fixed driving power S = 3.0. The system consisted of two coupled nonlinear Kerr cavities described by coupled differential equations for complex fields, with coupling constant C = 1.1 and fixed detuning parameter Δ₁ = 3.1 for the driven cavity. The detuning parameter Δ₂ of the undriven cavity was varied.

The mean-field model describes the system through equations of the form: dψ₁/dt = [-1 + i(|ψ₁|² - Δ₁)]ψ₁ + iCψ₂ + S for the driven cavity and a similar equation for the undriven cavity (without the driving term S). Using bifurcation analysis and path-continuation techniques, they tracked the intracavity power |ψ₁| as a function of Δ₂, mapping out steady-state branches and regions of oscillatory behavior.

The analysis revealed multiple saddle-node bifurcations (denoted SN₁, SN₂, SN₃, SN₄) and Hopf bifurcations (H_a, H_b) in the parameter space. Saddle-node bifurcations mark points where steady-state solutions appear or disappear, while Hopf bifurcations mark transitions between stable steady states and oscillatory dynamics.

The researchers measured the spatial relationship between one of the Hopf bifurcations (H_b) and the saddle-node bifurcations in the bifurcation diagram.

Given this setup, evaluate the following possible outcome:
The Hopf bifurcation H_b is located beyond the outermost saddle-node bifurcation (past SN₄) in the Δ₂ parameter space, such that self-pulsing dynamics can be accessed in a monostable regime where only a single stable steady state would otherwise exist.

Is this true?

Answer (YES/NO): NO